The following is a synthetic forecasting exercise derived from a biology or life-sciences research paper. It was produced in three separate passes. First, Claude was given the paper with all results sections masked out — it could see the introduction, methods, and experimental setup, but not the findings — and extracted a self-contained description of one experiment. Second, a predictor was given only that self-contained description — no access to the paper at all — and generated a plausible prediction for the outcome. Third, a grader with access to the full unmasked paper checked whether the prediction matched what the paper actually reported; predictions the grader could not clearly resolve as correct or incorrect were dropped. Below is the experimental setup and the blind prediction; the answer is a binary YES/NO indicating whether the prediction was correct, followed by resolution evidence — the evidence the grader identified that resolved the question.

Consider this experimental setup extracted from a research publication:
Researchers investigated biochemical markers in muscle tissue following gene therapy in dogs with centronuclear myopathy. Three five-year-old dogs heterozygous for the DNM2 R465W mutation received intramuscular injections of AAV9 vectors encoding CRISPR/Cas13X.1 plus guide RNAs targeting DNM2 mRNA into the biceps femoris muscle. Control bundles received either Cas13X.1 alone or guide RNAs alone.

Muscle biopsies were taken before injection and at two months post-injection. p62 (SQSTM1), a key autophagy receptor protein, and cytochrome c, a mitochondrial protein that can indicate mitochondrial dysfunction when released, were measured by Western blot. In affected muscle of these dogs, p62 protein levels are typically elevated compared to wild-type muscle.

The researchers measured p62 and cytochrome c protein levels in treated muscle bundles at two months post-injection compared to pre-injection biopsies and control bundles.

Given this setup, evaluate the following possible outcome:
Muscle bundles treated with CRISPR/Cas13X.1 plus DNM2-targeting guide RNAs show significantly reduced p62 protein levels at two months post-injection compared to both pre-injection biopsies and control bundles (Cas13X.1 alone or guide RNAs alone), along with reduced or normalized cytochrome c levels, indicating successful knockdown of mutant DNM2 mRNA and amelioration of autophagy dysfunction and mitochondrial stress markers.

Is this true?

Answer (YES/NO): NO